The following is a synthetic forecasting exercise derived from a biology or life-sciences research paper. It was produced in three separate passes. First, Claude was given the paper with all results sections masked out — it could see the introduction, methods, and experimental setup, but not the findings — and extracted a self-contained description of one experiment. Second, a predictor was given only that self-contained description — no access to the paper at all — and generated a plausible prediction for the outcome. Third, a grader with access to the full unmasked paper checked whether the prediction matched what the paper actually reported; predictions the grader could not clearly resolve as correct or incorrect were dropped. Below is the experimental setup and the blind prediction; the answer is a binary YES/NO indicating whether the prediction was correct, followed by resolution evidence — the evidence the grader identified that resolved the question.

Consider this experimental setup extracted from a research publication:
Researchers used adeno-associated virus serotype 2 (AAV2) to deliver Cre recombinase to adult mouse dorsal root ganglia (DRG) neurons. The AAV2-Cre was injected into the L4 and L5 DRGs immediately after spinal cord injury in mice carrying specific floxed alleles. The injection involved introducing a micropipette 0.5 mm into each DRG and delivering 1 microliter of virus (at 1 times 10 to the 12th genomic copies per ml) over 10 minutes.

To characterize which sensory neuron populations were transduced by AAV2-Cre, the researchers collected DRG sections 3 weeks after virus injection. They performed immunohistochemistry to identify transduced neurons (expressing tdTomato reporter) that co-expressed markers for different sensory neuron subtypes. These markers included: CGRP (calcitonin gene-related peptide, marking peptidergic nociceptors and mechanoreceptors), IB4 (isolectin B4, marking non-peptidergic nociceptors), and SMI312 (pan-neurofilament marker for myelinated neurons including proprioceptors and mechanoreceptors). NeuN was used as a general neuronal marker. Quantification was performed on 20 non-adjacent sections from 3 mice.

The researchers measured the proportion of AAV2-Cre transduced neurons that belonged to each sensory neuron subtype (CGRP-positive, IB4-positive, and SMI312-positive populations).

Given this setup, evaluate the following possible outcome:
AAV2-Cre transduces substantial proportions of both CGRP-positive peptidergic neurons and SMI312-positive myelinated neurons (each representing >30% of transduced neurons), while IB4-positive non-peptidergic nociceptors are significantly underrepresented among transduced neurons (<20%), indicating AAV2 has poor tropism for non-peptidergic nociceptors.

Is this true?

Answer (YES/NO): NO